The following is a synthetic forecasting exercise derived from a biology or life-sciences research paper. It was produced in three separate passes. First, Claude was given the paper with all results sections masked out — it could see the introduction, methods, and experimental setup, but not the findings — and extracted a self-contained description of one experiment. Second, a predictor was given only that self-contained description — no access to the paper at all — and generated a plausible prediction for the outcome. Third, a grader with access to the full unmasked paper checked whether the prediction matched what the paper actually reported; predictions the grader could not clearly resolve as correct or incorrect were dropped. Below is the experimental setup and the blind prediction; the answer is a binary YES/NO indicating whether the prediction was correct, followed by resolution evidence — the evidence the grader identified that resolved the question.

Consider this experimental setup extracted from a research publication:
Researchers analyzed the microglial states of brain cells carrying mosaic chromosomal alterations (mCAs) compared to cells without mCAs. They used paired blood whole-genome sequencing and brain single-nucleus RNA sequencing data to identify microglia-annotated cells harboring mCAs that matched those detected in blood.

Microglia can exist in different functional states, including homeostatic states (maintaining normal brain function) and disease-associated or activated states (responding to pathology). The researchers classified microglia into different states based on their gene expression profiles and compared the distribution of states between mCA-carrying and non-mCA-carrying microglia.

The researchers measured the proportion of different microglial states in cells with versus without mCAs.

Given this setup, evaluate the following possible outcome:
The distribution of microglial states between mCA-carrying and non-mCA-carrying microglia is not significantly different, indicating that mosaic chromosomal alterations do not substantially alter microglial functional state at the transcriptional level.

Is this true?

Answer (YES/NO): NO